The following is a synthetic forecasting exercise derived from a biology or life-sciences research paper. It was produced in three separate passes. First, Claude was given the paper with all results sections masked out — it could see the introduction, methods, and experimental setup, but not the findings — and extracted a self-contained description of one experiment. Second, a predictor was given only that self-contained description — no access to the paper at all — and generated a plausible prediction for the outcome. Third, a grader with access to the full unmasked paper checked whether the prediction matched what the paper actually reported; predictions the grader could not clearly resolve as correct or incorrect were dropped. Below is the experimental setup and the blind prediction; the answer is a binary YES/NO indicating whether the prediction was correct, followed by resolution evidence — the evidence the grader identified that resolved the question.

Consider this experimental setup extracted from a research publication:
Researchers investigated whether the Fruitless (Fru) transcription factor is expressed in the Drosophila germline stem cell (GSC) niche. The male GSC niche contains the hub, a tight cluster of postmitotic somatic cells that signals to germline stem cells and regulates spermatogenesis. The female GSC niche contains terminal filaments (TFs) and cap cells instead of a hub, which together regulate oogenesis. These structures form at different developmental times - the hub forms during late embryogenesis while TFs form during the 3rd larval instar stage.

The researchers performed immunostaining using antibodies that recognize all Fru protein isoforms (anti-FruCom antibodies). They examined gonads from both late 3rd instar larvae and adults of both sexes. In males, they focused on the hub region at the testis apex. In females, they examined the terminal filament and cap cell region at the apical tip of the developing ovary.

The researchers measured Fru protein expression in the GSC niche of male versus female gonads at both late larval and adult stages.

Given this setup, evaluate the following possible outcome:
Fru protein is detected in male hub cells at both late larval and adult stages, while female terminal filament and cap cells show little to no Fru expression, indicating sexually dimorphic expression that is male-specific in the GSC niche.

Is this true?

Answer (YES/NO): YES